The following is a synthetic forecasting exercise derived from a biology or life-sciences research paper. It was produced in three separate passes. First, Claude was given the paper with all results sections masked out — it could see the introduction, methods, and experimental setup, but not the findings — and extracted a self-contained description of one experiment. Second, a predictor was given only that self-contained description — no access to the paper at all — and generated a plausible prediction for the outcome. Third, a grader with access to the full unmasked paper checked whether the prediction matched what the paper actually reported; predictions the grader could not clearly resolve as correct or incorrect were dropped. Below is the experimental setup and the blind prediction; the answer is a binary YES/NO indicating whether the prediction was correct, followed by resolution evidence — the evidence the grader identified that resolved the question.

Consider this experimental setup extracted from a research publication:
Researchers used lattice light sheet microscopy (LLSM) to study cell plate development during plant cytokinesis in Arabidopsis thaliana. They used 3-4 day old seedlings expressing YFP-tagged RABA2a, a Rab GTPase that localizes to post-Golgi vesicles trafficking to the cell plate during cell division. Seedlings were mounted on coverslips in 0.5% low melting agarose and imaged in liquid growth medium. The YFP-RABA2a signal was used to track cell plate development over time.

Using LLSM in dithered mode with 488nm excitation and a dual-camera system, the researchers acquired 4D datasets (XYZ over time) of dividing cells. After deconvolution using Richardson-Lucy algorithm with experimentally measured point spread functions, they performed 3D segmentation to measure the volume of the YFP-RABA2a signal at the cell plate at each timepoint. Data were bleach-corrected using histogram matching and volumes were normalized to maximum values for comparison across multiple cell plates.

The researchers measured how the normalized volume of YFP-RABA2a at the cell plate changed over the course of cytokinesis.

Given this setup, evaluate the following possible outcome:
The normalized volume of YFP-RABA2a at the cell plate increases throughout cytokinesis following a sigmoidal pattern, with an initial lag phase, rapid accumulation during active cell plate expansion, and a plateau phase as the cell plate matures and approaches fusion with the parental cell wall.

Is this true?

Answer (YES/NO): NO